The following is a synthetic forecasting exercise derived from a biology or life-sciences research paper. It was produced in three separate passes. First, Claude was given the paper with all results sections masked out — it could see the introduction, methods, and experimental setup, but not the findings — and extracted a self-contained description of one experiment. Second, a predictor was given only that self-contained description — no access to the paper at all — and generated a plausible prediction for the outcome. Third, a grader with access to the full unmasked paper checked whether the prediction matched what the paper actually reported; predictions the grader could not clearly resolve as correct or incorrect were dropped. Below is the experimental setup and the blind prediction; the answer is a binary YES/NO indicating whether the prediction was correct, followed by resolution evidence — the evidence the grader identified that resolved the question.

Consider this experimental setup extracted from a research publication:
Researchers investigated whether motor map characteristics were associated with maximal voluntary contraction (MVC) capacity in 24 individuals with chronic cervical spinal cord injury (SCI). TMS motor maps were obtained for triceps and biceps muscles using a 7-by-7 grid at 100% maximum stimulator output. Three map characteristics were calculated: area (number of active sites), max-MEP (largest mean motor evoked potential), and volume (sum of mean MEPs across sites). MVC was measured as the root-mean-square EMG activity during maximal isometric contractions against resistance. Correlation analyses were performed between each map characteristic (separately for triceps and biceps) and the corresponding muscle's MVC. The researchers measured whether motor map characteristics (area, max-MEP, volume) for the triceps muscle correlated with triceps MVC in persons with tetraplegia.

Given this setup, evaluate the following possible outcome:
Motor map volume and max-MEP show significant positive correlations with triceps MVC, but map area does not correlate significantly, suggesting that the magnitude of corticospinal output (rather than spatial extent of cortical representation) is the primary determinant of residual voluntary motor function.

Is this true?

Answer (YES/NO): NO